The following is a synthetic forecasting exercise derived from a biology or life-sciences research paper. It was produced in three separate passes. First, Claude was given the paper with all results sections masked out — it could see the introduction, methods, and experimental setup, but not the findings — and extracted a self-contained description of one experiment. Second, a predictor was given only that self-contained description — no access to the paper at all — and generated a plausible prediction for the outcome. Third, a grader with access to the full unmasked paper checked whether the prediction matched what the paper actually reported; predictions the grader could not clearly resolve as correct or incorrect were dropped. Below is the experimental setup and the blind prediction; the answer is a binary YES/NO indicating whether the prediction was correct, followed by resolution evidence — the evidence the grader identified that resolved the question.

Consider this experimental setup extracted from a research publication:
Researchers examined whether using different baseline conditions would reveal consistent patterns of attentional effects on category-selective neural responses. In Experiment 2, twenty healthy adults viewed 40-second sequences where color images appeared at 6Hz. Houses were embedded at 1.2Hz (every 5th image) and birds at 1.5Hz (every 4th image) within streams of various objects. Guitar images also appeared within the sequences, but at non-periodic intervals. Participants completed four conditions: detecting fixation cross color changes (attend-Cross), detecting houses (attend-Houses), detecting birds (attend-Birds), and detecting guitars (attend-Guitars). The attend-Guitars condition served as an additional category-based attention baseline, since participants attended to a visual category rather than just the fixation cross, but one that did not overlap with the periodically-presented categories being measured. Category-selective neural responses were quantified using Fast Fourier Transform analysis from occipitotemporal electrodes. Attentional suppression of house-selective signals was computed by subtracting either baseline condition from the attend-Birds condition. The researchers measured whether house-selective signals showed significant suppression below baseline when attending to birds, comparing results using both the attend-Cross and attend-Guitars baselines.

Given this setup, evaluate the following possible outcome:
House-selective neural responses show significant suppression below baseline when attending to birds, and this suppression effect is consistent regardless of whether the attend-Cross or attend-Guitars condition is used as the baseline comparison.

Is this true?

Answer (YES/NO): NO